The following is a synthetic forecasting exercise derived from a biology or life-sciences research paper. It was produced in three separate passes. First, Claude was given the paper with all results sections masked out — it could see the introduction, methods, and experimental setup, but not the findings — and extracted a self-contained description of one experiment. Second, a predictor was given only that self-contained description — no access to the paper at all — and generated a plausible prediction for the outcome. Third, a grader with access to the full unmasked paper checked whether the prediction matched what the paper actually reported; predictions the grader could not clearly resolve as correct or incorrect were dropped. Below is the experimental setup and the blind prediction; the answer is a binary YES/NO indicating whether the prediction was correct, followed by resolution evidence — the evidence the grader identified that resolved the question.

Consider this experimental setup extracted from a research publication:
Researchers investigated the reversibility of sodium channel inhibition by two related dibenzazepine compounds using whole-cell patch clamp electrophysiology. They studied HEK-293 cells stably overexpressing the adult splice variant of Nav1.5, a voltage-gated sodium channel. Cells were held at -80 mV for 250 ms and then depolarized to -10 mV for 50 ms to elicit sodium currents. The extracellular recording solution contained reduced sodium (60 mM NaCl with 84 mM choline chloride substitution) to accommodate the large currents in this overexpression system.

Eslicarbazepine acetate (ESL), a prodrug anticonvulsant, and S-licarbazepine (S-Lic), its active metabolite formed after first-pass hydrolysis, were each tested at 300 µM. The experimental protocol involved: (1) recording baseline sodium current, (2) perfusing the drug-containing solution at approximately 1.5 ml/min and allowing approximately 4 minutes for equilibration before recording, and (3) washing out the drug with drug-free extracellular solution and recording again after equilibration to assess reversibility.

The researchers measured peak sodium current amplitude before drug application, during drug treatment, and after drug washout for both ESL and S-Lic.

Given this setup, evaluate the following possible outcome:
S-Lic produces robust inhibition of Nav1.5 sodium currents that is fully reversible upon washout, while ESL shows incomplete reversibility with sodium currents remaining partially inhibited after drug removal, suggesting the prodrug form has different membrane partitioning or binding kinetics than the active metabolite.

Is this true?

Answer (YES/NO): NO